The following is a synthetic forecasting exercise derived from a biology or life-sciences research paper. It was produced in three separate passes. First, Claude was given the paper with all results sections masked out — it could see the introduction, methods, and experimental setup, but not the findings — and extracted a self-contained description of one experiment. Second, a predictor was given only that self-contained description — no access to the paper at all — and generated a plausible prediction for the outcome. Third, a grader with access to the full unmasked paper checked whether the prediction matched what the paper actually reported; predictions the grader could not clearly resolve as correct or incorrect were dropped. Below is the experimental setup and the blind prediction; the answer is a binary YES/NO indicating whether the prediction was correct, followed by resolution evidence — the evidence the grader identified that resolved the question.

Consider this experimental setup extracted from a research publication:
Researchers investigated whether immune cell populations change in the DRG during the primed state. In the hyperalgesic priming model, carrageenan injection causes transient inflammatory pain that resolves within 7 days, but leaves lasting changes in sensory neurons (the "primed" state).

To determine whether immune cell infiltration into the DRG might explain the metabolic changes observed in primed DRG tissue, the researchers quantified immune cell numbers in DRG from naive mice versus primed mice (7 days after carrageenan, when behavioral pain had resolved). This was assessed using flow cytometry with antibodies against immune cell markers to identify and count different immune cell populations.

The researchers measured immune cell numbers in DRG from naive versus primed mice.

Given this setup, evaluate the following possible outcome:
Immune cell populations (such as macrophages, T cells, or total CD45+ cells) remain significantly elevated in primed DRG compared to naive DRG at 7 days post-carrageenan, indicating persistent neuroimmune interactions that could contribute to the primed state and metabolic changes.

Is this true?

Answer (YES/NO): NO